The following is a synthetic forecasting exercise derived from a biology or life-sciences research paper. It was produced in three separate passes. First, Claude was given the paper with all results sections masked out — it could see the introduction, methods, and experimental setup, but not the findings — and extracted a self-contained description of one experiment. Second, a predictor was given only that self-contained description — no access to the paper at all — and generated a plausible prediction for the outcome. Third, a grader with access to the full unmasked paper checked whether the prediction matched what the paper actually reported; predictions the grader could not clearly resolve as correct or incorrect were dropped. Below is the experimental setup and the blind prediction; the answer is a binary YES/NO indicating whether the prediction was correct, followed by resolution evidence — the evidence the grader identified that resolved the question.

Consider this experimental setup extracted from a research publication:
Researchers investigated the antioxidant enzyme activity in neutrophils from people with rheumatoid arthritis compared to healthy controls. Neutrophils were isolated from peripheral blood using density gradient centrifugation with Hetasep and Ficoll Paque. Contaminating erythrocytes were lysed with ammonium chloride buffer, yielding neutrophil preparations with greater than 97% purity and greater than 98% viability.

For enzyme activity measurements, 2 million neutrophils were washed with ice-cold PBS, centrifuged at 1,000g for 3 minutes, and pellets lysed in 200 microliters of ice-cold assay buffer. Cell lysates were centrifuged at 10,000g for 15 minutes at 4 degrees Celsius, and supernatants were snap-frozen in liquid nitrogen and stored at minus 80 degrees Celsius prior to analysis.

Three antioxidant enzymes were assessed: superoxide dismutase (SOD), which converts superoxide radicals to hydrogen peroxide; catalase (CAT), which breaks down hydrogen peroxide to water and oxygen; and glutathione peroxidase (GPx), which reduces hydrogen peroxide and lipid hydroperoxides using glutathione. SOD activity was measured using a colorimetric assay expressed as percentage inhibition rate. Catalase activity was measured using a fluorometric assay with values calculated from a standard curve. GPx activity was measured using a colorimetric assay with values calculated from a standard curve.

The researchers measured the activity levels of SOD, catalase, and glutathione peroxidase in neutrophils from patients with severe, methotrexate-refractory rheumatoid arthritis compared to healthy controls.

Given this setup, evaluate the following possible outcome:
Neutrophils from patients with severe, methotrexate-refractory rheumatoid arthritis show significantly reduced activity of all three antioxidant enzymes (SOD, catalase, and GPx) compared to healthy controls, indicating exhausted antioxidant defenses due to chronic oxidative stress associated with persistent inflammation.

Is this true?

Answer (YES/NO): NO